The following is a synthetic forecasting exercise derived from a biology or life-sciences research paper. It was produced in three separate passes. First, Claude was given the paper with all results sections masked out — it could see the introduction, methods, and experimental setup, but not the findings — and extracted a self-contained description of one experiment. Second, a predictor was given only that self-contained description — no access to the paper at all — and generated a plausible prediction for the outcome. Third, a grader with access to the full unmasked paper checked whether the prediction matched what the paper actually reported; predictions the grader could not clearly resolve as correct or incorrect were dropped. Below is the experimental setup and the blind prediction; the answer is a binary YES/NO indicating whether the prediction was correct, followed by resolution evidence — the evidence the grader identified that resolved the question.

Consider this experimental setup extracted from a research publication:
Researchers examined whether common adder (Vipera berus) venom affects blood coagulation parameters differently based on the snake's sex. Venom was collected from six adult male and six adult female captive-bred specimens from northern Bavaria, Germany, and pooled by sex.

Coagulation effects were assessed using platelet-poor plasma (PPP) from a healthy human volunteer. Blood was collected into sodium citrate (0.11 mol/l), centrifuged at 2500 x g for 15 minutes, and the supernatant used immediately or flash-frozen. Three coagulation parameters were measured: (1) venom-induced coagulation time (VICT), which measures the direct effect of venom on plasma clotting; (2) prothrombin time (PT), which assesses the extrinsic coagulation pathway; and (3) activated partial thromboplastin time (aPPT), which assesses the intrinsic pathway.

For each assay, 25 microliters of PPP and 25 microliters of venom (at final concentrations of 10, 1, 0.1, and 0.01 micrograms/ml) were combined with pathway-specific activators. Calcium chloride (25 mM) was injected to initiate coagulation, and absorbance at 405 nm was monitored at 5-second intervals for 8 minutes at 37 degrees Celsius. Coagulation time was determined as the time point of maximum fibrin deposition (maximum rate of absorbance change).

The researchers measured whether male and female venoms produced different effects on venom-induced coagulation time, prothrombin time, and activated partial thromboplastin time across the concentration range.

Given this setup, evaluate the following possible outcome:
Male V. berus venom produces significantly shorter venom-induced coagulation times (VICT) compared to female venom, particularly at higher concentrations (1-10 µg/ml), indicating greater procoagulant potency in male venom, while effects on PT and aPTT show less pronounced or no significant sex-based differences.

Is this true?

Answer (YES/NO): NO